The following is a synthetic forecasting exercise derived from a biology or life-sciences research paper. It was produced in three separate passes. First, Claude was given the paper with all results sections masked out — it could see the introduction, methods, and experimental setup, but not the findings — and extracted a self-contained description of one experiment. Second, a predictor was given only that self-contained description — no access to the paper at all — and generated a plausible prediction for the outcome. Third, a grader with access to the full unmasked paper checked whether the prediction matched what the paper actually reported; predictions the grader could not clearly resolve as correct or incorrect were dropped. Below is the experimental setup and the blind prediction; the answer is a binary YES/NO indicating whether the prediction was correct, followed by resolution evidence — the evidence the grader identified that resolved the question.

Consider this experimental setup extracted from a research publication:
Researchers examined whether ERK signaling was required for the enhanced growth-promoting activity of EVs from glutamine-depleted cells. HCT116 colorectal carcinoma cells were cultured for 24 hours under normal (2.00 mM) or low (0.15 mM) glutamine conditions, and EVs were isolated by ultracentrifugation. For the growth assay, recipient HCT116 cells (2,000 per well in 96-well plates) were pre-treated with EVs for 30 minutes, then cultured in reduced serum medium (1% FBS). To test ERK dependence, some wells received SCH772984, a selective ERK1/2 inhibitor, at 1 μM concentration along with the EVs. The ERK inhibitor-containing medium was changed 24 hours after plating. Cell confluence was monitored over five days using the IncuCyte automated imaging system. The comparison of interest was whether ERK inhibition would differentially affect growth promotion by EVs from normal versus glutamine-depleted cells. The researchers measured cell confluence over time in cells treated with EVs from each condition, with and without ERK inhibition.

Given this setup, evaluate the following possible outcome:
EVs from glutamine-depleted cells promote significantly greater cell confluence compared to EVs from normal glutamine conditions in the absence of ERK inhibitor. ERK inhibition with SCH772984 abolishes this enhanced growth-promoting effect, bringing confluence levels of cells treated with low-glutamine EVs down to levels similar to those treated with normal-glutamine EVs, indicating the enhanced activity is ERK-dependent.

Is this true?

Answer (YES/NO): YES